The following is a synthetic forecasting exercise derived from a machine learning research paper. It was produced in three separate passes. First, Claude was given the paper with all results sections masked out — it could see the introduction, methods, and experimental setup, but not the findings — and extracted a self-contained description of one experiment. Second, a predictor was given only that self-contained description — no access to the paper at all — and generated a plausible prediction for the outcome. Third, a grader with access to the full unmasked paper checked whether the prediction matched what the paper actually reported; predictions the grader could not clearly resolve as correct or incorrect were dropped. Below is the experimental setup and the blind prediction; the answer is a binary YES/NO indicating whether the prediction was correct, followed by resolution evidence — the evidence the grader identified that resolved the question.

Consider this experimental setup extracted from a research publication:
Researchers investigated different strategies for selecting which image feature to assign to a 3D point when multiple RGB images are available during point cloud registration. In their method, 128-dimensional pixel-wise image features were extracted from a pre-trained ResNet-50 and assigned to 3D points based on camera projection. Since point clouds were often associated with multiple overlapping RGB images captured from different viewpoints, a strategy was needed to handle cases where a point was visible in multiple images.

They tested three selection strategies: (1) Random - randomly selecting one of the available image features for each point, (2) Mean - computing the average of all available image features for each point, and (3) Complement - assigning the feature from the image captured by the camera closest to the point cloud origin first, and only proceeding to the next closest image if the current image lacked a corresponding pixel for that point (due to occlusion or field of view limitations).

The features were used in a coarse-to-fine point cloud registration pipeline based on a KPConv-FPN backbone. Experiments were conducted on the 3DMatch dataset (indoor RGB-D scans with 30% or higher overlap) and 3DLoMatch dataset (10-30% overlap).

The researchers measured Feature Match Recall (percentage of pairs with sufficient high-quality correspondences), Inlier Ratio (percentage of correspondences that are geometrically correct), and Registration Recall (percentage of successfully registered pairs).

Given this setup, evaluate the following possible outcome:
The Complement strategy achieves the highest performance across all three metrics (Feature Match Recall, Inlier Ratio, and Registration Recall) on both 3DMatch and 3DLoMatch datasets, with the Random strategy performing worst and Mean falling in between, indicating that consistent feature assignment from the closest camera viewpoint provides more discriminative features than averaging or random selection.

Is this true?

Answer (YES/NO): NO